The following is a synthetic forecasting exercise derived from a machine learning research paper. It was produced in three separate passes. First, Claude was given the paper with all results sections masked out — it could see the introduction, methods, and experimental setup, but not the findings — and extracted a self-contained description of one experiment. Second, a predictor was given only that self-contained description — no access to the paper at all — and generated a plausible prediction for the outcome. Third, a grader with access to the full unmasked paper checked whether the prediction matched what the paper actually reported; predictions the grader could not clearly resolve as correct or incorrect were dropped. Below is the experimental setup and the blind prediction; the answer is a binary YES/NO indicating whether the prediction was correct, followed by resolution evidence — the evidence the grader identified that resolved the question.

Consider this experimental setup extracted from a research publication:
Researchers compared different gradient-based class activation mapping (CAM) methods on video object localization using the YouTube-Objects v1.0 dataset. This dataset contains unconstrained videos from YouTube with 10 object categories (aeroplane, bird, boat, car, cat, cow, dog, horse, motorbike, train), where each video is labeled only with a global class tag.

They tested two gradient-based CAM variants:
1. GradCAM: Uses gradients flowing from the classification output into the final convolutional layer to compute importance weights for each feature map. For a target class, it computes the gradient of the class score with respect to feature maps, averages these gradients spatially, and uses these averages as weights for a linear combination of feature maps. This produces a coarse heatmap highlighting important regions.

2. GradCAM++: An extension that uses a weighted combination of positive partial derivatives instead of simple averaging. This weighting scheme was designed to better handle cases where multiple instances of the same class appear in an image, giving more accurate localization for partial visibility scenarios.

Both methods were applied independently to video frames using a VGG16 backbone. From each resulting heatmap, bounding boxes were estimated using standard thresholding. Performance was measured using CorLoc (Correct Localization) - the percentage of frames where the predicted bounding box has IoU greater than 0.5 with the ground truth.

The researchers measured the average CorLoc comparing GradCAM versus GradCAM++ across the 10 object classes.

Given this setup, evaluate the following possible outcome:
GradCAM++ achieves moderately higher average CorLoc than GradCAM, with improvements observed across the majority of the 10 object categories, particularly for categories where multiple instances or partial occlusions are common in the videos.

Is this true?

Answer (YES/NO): NO